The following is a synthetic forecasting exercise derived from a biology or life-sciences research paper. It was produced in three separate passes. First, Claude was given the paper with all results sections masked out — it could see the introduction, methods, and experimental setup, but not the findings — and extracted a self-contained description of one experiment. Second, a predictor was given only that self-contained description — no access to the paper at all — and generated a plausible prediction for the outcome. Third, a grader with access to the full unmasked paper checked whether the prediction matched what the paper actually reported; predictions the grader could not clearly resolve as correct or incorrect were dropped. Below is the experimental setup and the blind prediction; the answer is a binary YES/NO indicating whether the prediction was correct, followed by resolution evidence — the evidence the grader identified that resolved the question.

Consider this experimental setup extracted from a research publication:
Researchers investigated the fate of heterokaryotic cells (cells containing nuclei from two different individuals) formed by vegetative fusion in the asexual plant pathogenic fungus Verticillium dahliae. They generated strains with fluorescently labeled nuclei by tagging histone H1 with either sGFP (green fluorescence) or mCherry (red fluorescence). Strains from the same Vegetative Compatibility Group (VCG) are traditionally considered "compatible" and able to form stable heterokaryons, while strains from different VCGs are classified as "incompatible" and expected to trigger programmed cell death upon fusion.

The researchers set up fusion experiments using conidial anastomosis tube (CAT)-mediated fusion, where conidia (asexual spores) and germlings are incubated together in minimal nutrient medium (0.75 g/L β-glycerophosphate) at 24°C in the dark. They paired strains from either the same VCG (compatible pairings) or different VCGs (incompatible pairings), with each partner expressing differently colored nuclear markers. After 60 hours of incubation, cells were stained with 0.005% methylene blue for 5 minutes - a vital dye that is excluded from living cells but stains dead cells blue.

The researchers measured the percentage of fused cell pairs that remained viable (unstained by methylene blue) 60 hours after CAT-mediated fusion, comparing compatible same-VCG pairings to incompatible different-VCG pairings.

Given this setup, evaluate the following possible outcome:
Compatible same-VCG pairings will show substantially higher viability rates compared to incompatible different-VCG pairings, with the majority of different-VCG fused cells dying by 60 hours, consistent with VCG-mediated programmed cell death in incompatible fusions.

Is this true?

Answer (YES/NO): NO